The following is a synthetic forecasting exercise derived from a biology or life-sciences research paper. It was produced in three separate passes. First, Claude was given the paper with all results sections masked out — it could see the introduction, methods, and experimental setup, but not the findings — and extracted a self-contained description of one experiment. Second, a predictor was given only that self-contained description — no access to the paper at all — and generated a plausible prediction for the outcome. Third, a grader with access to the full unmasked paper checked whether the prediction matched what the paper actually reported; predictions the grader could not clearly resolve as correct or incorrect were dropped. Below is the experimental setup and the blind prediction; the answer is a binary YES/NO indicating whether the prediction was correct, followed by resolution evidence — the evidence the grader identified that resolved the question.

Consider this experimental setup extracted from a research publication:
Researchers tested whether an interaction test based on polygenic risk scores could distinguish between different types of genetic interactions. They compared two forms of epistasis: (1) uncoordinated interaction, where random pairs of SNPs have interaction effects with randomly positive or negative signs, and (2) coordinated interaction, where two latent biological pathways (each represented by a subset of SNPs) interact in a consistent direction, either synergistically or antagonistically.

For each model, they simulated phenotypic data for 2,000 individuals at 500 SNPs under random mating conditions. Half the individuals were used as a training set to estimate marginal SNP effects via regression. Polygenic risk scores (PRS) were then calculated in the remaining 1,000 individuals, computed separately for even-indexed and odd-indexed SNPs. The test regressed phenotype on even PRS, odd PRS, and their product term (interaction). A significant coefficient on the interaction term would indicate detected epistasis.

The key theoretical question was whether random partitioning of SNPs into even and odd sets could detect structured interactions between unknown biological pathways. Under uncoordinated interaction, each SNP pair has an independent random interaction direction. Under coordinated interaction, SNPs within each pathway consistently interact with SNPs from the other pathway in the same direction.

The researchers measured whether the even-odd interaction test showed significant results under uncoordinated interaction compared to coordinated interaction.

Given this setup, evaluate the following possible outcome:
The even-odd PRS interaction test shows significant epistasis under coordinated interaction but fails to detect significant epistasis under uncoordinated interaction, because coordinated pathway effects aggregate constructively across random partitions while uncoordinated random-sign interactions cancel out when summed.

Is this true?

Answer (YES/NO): YES